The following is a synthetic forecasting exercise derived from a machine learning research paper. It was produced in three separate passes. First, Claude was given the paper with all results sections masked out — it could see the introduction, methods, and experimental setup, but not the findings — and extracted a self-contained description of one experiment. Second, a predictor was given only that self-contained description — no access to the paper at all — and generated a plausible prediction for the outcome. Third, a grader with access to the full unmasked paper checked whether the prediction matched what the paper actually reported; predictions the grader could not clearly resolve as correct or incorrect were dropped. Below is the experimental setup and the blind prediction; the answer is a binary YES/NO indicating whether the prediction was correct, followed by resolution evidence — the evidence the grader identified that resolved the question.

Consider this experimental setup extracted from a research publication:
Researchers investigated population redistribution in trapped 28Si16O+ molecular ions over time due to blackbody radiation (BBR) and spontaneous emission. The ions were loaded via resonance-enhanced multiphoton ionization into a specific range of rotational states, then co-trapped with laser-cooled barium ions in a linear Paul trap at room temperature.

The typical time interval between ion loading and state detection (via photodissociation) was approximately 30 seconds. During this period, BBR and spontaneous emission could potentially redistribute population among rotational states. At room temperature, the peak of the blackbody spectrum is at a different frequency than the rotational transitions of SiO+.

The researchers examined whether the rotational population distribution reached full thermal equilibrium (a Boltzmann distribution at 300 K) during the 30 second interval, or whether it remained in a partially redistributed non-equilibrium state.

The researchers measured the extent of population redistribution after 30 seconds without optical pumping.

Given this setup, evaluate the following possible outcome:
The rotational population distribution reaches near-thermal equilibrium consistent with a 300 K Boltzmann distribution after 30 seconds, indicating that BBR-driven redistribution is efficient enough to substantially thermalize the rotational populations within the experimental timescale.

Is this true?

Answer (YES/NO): NO